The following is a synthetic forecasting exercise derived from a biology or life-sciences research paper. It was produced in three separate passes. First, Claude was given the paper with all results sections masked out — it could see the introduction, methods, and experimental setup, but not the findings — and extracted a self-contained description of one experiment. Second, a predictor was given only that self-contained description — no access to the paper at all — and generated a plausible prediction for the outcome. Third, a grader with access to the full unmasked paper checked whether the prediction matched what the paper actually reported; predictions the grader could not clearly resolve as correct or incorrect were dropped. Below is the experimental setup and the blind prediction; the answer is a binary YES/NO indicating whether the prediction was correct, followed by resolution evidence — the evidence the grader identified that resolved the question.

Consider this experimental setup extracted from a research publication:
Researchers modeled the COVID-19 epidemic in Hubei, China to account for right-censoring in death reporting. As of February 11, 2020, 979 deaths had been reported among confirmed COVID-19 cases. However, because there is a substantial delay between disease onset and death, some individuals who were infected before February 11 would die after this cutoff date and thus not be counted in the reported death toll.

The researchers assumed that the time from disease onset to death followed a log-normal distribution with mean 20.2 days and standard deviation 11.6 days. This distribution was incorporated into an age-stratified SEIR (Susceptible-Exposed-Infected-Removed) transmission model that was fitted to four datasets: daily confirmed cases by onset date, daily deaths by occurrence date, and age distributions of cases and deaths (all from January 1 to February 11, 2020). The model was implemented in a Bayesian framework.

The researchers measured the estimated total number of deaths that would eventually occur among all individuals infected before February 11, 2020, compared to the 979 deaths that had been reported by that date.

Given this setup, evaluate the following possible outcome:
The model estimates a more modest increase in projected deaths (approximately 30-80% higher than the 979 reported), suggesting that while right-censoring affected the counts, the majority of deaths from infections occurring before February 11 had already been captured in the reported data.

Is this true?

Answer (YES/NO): NO